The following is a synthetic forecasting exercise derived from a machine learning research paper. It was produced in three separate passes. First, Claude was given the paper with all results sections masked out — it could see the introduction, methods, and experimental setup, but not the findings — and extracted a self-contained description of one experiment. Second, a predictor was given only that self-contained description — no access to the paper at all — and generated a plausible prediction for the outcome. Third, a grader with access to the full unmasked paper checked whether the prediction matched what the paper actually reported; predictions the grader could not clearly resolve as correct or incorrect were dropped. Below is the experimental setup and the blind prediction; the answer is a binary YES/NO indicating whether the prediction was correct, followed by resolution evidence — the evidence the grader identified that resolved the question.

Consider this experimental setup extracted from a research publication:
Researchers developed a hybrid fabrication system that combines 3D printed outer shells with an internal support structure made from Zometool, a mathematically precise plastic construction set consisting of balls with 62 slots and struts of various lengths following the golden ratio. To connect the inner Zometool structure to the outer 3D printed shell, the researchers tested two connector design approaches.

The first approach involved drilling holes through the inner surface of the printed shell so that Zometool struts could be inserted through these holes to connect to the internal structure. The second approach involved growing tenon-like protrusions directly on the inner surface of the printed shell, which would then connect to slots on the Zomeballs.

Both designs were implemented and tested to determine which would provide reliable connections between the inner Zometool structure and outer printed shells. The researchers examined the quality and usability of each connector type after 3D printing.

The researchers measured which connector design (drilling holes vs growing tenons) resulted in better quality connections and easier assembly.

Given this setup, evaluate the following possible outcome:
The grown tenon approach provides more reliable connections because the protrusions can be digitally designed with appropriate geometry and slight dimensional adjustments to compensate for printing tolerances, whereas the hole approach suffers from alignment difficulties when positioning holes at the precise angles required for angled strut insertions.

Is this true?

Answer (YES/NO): NO